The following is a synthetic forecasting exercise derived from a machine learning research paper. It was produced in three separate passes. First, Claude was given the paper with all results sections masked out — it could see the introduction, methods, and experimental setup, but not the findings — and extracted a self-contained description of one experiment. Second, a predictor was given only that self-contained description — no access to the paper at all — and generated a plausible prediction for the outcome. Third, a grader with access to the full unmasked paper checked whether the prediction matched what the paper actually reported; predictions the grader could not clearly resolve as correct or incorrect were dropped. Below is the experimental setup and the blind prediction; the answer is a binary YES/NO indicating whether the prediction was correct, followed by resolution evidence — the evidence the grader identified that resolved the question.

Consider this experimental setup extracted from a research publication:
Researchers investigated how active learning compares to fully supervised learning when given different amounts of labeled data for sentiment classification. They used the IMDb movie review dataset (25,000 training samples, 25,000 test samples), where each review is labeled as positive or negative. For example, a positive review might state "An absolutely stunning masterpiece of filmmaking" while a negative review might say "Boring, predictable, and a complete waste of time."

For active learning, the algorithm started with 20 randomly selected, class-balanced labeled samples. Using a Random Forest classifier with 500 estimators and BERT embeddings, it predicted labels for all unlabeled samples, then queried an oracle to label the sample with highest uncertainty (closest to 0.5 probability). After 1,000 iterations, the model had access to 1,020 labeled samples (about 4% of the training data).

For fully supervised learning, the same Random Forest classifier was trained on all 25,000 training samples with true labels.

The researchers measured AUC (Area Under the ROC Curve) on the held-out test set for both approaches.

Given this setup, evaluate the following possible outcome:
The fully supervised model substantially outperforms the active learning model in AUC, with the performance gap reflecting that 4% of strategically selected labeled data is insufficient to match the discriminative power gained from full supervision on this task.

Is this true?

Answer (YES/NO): NO